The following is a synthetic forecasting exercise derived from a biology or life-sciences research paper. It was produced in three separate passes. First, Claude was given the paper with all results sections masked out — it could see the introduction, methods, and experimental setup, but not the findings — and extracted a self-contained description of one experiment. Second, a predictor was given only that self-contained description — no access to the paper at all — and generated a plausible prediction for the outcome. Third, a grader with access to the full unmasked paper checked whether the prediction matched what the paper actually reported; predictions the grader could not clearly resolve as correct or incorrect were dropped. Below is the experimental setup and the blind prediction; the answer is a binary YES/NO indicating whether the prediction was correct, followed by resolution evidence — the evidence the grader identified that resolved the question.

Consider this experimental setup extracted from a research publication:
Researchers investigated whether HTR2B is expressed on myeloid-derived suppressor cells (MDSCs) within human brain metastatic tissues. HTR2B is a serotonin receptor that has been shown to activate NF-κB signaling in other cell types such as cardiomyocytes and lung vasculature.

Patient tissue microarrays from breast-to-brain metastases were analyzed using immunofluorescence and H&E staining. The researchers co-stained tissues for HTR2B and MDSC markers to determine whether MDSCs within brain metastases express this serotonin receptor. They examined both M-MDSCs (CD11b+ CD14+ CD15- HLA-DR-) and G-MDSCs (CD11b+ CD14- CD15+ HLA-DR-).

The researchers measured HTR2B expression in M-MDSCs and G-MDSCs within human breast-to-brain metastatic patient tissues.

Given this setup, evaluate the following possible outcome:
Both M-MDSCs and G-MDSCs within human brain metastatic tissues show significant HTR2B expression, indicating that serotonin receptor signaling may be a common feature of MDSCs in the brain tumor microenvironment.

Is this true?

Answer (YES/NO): YES